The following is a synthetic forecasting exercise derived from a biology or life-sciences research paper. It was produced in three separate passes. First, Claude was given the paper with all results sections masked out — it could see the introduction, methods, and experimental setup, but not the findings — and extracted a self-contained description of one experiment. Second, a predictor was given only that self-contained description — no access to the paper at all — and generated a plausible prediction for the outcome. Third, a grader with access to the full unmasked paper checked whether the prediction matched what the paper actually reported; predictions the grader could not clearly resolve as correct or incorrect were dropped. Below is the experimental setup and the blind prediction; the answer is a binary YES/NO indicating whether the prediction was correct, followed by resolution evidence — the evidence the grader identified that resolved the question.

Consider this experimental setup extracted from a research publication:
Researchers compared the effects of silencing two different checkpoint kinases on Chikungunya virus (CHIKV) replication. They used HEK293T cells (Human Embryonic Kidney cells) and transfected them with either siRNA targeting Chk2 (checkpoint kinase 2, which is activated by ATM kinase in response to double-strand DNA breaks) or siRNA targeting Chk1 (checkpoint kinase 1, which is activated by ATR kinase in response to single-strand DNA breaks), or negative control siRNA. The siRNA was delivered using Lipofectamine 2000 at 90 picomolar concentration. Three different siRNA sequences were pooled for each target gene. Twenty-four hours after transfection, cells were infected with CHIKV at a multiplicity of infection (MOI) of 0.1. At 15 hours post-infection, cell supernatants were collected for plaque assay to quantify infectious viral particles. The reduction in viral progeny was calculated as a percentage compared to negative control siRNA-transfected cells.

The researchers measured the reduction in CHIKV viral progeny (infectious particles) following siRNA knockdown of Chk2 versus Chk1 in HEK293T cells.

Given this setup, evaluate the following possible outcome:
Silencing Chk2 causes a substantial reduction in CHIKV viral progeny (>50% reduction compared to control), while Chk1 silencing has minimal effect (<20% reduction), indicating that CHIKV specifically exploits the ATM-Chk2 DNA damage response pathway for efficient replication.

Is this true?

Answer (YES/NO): NO